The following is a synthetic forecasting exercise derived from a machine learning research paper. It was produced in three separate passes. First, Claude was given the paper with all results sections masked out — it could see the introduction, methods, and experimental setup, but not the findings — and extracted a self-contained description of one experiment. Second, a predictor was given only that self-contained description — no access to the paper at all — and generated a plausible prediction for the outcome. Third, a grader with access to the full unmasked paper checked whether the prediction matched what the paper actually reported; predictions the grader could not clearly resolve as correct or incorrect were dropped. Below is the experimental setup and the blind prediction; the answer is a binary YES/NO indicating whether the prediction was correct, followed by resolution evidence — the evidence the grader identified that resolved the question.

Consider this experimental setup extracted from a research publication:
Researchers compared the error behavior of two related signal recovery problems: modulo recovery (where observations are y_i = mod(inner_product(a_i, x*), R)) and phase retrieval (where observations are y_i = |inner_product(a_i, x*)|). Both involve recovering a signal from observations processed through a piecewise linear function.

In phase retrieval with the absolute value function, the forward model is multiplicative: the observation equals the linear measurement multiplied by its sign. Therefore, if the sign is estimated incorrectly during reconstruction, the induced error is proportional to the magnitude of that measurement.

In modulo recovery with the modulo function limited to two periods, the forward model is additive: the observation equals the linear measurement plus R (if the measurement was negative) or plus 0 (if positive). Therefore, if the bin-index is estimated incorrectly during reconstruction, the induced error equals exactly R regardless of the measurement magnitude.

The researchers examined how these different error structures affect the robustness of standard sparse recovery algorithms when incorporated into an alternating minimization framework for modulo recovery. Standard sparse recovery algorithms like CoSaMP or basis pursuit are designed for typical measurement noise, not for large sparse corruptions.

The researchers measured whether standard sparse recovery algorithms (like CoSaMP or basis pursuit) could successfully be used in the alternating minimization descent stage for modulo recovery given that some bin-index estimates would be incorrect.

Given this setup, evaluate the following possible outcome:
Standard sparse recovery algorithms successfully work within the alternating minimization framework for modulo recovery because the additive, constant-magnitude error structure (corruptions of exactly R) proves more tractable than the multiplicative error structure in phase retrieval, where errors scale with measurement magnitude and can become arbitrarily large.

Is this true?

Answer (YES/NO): NO